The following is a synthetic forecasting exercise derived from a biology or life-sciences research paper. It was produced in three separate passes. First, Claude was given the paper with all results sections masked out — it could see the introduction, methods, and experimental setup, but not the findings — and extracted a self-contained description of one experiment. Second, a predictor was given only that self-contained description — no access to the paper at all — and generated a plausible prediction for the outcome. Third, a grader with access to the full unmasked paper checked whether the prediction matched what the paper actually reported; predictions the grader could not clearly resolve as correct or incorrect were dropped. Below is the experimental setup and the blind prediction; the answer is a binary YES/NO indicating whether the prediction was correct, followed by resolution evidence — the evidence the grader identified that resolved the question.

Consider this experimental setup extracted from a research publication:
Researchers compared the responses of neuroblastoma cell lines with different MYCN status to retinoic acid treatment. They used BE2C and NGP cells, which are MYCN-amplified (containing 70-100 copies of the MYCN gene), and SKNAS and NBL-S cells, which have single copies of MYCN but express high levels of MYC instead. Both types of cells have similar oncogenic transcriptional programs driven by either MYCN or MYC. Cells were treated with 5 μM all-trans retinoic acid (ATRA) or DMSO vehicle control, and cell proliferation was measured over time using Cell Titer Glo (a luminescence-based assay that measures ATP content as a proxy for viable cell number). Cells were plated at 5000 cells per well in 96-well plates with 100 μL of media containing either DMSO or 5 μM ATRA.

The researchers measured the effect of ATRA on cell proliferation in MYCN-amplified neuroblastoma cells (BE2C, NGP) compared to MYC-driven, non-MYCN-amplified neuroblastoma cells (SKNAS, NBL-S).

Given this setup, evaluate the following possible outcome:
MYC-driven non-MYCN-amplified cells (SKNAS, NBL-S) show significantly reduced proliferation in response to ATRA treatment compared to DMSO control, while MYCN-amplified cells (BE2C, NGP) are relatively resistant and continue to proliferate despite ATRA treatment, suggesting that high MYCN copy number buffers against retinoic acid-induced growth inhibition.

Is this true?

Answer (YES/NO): NO